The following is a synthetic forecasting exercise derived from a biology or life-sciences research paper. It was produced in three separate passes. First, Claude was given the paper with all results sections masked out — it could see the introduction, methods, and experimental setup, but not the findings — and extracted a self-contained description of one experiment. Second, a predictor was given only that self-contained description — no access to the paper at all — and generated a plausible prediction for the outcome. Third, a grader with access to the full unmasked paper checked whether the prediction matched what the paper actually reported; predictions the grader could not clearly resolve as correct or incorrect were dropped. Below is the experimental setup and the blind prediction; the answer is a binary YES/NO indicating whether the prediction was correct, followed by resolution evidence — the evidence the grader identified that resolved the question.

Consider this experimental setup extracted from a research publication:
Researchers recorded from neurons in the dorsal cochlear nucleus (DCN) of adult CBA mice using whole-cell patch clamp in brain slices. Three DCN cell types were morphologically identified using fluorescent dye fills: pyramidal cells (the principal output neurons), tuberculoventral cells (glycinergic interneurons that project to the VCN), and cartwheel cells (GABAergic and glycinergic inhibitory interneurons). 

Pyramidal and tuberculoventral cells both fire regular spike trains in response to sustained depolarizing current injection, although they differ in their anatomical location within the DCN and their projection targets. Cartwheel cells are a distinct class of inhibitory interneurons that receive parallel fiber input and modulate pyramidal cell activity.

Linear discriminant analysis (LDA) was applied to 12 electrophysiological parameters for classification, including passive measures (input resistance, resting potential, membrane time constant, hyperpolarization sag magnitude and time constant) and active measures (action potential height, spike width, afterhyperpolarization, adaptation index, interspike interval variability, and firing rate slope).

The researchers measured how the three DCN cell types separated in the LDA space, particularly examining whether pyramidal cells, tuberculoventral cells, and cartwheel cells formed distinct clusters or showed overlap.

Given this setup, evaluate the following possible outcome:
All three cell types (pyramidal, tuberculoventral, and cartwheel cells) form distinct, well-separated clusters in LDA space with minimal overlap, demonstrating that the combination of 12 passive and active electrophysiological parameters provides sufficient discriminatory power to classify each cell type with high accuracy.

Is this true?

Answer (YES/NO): NO